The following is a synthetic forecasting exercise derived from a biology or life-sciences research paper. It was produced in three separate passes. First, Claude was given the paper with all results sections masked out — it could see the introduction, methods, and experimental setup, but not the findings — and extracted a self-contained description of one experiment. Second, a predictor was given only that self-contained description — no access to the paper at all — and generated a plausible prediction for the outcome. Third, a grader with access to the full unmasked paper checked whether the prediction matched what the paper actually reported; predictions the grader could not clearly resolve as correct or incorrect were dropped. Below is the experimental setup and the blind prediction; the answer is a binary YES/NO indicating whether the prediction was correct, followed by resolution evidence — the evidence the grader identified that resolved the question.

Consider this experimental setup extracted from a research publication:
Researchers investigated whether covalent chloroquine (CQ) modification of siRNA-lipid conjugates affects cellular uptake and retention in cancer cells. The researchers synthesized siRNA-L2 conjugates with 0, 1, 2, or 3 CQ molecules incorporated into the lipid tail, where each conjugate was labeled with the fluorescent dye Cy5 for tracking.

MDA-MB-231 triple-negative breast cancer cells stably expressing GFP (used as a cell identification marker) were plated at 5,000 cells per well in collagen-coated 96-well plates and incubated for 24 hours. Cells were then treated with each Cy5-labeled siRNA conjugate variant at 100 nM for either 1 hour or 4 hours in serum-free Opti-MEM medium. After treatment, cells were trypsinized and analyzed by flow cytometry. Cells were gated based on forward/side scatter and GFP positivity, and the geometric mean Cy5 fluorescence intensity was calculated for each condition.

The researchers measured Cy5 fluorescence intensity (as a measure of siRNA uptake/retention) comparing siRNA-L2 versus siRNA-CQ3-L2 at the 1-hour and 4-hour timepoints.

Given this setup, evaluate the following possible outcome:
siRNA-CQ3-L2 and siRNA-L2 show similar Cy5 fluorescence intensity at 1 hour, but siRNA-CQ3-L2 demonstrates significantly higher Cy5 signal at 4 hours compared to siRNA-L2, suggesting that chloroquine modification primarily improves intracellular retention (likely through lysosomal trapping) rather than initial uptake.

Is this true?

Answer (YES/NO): NO